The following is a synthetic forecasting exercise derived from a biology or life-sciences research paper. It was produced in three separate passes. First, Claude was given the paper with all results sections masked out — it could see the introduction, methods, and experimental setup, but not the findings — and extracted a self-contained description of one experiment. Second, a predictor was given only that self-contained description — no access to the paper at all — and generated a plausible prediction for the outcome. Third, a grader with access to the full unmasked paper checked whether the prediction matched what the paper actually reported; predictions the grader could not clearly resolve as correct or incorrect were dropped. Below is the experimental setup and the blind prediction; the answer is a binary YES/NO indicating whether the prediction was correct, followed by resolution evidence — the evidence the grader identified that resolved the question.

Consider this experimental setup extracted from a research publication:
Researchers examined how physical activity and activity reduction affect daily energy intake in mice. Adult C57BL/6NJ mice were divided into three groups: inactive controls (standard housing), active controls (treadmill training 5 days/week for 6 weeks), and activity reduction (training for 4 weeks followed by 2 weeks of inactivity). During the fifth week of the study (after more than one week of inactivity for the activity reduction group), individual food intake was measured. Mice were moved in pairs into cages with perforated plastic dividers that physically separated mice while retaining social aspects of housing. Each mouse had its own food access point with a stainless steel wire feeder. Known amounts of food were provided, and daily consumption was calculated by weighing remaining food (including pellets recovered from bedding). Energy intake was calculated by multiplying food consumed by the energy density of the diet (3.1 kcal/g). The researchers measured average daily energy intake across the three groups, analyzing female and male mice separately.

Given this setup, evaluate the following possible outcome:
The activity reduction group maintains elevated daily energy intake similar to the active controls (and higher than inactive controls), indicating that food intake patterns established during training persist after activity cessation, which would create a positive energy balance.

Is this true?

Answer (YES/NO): NO